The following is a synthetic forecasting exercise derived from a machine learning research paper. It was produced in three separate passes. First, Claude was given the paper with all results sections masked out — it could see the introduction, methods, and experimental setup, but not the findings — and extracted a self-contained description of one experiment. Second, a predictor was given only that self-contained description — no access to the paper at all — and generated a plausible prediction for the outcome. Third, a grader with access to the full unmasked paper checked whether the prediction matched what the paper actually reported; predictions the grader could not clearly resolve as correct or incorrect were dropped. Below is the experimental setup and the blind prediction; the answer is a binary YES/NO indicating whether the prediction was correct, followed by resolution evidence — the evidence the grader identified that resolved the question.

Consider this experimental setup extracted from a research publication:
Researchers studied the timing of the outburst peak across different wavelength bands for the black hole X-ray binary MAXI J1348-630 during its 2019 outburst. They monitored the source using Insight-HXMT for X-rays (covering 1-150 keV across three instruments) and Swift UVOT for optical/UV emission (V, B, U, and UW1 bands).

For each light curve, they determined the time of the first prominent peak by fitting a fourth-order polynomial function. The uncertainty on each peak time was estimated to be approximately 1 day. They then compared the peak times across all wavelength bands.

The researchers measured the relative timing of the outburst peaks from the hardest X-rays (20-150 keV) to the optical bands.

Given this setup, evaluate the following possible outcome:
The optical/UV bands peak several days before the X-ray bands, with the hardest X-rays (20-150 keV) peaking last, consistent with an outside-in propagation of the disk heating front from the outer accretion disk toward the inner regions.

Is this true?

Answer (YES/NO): NO